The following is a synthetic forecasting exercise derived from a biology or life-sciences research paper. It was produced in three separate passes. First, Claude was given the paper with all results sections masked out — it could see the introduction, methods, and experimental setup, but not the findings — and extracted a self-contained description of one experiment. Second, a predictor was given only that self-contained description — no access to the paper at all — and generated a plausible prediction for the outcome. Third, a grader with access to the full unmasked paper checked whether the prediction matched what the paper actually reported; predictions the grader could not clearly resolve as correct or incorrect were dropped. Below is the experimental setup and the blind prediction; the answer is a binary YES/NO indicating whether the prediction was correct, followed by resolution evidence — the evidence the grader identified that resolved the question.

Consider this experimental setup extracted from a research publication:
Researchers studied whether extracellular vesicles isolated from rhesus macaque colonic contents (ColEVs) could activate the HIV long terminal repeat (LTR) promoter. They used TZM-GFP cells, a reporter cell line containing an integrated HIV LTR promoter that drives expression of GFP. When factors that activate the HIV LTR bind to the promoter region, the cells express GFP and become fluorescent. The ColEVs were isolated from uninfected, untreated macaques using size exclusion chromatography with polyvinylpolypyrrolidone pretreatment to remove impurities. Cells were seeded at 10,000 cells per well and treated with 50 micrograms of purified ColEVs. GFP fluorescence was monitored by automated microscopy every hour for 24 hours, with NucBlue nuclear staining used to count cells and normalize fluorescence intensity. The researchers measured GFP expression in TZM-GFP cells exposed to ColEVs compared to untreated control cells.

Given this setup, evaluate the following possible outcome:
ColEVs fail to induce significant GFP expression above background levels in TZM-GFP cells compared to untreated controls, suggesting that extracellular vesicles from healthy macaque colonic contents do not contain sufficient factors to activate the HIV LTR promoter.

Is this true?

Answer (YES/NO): NO